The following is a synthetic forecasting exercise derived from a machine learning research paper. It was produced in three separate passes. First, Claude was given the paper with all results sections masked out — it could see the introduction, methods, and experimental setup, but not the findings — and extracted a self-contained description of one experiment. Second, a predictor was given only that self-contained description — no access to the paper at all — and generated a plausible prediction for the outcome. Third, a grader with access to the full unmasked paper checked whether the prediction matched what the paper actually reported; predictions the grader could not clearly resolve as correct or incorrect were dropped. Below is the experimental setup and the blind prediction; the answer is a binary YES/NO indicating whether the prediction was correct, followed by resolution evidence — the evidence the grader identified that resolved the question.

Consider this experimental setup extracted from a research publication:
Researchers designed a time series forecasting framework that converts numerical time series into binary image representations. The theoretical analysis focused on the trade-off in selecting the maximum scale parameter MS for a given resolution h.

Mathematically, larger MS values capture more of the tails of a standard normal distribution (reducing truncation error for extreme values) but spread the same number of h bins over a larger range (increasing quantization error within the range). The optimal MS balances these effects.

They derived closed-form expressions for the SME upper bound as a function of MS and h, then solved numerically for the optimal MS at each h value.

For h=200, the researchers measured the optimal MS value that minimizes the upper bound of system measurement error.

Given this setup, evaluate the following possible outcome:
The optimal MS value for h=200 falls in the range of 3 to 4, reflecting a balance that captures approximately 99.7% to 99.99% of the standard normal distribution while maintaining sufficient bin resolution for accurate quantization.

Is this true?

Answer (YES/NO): NO